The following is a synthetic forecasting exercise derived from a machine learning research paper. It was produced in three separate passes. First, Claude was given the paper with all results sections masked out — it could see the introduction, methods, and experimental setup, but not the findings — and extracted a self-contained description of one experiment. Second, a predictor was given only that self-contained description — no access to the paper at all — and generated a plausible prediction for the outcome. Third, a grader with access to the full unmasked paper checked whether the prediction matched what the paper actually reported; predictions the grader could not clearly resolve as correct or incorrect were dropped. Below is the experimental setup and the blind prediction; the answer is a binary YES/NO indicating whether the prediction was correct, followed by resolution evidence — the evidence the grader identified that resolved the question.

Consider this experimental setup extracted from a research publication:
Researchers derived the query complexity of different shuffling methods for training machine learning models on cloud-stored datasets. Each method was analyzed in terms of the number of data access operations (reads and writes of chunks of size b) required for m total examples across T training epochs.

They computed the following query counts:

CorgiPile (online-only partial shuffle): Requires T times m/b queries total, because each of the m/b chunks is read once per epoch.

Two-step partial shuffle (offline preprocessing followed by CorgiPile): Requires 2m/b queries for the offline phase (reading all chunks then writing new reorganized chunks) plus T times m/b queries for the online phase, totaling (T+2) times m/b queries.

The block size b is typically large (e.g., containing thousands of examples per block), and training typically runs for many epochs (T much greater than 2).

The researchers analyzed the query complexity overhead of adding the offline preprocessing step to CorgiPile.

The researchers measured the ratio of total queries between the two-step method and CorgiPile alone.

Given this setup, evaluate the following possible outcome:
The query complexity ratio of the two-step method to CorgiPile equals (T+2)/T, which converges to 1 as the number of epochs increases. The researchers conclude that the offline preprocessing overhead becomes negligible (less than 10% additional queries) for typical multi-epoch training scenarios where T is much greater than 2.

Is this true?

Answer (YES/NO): NO